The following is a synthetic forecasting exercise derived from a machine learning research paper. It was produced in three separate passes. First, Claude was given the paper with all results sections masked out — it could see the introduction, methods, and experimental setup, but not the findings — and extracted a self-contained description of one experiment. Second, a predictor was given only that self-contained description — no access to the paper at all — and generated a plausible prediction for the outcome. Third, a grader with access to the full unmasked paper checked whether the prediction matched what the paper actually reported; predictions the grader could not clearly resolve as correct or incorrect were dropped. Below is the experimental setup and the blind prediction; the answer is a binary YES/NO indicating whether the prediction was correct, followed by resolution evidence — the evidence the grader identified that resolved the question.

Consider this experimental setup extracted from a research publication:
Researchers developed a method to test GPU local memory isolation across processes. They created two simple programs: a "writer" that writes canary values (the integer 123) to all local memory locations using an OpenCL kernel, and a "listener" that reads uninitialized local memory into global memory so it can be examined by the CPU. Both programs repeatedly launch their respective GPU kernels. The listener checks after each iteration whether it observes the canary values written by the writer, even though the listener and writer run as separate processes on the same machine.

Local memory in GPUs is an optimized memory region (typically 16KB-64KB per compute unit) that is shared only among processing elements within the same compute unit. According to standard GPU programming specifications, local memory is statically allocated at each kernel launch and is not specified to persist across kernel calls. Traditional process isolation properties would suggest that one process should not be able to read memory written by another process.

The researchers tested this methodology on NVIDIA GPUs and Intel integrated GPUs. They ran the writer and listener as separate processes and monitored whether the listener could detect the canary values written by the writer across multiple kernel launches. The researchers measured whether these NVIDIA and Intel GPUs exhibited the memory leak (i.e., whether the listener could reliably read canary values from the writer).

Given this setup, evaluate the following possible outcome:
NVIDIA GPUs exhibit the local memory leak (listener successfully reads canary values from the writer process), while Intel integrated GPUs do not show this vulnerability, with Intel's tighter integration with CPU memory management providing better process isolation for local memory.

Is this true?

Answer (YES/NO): NO